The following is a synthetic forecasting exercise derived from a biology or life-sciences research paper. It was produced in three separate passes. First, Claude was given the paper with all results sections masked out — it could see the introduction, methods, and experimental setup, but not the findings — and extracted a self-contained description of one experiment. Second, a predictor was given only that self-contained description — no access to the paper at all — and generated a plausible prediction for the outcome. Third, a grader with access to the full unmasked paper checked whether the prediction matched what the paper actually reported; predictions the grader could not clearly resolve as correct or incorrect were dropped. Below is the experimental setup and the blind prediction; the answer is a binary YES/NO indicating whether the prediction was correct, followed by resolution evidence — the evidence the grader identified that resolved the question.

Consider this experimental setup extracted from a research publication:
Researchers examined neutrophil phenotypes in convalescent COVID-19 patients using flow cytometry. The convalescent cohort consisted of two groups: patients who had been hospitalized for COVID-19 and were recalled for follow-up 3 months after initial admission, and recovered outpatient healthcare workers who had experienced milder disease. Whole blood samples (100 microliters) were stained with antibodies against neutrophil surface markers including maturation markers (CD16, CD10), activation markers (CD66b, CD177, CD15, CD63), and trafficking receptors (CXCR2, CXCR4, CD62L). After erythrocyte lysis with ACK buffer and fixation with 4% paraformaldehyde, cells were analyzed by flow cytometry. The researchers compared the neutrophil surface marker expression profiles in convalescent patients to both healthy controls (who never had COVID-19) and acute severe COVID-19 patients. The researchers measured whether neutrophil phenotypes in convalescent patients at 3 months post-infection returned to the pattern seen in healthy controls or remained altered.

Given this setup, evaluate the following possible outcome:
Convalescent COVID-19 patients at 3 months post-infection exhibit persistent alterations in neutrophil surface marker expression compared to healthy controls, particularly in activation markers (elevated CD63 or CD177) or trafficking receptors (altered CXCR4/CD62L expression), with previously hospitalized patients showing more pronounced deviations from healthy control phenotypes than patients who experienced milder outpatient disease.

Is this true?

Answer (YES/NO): YES